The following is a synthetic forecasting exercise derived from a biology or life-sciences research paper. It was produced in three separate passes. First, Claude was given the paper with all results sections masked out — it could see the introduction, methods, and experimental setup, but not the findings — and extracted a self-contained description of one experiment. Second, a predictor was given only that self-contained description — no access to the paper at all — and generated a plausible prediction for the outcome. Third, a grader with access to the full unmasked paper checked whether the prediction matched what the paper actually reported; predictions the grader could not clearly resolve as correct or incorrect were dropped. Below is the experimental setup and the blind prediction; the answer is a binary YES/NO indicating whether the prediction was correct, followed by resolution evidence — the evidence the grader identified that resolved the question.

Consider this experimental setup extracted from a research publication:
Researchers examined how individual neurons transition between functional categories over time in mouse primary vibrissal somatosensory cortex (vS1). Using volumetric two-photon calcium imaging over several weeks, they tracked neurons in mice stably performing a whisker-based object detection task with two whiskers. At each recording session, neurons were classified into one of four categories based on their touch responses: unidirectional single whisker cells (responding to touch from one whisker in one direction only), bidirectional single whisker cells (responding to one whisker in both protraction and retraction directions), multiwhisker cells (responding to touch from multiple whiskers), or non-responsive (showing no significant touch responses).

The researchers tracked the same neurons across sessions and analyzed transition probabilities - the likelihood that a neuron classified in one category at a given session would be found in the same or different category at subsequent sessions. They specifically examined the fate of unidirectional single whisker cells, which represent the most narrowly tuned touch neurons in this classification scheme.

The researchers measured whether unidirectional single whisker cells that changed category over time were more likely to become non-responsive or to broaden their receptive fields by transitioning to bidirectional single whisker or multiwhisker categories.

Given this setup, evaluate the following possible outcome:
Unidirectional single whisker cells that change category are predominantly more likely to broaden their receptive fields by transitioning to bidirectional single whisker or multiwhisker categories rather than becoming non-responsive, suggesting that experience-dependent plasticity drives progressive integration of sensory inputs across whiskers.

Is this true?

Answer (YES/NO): NO